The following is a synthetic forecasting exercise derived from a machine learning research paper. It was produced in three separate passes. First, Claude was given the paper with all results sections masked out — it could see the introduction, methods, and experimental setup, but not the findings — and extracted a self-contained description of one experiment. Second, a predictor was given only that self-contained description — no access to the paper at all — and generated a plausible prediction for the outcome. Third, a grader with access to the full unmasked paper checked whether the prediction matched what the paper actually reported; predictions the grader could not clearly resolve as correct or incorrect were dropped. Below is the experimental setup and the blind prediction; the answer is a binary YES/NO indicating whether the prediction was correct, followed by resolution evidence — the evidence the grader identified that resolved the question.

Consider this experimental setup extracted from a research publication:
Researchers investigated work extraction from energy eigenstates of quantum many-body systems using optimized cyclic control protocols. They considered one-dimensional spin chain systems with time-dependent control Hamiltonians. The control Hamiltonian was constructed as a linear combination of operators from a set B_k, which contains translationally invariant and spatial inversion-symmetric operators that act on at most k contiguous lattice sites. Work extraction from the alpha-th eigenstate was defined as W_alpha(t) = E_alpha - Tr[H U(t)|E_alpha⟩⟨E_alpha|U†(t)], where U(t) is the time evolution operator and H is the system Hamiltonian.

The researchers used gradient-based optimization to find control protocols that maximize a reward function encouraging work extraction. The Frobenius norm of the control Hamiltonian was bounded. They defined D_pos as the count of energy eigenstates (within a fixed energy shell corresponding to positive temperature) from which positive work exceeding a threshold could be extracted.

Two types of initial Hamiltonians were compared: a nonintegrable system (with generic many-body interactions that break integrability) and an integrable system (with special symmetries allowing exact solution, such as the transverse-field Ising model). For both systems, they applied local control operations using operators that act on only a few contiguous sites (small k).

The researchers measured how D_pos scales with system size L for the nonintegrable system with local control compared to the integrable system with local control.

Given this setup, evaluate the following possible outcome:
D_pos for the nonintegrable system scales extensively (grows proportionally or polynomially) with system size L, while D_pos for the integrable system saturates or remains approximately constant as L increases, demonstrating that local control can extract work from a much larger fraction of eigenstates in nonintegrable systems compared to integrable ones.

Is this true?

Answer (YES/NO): NO